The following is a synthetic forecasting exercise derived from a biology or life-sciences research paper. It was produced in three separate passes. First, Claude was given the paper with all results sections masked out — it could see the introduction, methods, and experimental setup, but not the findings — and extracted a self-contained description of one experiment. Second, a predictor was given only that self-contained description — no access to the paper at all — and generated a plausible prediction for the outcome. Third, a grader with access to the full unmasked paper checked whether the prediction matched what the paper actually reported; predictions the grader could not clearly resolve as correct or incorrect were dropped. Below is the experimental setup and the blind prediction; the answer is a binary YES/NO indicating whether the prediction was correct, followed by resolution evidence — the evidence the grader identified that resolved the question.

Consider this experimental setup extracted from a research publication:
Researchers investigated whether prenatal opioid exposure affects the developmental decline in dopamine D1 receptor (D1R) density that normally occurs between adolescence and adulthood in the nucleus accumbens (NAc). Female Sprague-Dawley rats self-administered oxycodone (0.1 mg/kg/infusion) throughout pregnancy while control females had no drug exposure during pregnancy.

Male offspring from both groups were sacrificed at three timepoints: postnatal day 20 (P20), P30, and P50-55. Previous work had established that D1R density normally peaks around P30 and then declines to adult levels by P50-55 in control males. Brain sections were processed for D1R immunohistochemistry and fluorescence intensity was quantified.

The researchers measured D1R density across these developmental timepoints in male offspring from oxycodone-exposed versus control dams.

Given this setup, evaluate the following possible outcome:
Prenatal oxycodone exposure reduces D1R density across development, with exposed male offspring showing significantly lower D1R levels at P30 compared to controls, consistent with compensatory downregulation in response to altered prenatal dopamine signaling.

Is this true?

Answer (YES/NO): NO